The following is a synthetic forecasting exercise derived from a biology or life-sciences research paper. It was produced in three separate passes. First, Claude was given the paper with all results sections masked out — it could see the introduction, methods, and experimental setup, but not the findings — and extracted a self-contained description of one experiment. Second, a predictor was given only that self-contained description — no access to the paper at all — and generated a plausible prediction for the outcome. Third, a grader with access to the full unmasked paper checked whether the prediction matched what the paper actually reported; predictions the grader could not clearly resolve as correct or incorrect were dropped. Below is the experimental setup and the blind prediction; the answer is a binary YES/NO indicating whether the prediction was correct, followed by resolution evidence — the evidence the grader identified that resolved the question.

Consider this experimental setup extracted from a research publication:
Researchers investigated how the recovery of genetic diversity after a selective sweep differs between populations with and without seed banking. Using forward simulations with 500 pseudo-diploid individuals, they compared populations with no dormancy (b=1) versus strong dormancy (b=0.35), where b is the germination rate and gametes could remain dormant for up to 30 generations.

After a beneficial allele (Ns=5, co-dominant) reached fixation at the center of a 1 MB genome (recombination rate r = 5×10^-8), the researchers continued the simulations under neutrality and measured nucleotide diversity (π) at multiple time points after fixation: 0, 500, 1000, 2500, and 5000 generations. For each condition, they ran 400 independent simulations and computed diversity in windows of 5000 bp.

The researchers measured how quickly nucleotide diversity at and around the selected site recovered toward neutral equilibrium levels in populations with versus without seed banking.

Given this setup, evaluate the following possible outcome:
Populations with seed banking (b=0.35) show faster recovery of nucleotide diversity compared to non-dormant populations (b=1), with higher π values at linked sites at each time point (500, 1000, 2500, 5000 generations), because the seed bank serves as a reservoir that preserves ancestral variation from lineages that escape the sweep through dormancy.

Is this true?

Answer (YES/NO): NO